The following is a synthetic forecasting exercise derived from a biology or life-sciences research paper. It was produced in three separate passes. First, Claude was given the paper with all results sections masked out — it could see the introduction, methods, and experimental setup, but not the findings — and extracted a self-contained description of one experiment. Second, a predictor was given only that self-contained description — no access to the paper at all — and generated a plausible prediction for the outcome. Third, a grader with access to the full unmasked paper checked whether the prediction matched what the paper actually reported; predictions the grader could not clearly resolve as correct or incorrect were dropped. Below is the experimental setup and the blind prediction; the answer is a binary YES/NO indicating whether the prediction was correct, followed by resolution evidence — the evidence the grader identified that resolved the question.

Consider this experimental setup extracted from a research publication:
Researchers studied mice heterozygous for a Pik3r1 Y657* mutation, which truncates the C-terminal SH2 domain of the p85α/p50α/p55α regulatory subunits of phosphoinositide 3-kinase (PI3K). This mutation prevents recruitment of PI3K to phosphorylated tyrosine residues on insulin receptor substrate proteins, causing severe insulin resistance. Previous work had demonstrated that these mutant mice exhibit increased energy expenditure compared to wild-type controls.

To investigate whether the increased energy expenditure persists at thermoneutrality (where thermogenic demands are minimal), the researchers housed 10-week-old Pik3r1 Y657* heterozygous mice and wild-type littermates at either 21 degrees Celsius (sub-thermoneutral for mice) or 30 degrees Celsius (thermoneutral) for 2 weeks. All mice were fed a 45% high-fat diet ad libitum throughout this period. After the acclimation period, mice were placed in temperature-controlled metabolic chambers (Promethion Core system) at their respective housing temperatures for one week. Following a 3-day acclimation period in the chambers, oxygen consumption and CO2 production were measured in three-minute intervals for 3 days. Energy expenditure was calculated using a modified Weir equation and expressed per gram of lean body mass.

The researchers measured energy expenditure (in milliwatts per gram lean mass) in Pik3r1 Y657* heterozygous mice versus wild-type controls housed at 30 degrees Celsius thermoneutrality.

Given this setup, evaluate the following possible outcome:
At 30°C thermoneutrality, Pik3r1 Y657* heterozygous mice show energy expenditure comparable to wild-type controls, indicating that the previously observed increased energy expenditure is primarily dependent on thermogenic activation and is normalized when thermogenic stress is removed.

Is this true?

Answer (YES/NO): NO